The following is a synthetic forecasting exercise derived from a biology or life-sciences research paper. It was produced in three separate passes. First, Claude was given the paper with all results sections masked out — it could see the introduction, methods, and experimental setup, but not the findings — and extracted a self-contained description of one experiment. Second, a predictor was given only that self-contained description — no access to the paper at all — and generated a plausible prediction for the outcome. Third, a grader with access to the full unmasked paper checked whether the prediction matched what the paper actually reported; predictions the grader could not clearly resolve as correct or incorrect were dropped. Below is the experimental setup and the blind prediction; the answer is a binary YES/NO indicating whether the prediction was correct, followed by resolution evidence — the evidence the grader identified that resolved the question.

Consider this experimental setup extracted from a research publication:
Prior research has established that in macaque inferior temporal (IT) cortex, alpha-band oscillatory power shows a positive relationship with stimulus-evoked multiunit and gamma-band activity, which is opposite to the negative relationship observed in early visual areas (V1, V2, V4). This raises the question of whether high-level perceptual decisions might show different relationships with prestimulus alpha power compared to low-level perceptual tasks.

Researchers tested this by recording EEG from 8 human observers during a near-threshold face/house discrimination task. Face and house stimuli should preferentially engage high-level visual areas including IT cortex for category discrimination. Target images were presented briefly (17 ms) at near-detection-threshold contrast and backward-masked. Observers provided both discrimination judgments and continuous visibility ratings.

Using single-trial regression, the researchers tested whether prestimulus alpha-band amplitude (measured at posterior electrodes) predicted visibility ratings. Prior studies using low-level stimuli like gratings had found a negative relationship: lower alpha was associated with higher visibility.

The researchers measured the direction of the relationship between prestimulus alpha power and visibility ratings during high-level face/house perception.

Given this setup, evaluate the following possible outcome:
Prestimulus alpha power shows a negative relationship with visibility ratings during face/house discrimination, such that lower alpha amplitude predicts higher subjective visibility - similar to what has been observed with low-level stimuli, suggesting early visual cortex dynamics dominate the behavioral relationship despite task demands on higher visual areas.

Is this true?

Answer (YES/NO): YES